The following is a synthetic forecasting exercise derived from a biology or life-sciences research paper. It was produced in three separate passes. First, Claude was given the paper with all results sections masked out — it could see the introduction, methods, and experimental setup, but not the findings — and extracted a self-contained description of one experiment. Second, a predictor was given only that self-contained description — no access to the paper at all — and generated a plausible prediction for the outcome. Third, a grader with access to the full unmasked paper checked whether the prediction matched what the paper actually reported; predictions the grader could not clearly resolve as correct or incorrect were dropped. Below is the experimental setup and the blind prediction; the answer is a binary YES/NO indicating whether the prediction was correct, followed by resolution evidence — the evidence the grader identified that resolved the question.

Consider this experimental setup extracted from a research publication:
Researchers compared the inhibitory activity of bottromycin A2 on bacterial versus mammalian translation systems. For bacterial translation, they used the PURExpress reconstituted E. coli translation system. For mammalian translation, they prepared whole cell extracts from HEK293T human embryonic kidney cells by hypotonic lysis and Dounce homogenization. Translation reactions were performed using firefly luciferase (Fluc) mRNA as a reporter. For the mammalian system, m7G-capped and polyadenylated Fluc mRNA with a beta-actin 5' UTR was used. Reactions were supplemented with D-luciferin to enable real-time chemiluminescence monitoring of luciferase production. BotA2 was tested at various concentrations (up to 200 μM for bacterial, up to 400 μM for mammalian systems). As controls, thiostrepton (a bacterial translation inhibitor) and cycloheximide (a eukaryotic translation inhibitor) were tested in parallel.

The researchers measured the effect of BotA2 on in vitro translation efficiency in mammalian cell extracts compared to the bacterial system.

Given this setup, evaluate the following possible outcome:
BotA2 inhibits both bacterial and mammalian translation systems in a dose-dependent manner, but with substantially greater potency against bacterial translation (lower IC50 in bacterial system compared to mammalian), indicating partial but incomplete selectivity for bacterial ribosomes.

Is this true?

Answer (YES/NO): NO